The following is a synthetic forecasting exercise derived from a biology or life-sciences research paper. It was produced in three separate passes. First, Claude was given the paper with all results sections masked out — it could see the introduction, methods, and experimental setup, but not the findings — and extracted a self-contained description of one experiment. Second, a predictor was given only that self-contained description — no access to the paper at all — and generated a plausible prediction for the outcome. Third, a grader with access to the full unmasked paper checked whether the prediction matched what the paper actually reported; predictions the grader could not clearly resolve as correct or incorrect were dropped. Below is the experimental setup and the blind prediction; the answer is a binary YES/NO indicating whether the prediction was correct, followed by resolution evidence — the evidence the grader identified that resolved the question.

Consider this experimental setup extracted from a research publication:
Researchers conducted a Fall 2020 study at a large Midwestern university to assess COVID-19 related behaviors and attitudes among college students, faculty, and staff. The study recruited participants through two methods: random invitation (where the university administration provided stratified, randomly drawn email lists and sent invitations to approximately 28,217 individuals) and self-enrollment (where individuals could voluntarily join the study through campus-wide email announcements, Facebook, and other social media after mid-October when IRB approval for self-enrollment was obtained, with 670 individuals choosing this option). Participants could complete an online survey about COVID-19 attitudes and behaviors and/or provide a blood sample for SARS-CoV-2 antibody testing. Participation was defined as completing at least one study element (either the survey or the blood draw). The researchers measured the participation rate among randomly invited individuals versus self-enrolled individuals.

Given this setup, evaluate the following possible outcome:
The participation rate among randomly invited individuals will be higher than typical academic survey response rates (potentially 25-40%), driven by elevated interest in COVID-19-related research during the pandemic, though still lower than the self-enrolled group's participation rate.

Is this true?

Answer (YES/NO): NO